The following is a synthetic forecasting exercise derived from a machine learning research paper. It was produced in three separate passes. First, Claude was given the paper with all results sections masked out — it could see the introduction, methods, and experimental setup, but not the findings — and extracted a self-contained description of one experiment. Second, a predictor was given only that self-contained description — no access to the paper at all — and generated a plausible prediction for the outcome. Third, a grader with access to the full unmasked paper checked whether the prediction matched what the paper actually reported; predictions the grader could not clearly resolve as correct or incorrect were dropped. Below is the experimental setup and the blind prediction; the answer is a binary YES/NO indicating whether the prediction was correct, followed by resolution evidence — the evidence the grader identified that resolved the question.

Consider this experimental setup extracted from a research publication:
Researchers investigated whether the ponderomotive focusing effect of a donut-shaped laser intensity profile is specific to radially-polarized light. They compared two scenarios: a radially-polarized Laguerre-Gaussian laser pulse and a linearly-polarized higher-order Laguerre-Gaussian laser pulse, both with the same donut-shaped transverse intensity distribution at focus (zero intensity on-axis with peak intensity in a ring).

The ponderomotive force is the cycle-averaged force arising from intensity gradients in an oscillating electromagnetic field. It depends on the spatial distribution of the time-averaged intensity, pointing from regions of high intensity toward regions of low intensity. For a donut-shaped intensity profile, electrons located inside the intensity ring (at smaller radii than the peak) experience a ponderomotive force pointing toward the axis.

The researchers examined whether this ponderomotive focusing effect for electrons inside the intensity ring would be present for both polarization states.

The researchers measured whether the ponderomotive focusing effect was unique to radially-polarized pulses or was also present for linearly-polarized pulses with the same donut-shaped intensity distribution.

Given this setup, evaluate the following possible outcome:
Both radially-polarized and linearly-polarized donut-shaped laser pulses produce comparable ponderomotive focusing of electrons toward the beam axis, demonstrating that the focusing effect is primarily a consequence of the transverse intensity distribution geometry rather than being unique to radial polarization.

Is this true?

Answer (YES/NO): YES